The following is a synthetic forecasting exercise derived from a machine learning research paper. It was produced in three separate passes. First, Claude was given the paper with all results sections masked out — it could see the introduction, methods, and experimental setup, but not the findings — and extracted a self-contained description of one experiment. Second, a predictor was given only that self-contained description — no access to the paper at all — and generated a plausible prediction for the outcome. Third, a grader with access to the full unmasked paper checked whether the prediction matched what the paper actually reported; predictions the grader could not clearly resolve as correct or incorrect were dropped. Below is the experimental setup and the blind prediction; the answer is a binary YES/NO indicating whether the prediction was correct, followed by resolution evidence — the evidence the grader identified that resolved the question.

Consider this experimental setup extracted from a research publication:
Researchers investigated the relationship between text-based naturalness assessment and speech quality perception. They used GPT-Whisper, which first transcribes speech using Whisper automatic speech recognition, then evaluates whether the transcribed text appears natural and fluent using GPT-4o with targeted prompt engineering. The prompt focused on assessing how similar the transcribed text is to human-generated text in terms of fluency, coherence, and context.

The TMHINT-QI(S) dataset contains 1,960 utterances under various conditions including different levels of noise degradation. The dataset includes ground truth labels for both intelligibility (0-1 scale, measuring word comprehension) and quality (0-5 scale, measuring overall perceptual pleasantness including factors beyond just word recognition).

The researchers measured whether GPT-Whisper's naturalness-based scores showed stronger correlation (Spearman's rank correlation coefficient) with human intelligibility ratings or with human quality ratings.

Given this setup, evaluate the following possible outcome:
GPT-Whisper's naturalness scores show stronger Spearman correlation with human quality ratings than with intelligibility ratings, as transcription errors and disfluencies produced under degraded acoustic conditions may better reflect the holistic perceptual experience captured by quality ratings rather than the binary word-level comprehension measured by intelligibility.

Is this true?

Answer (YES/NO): NO